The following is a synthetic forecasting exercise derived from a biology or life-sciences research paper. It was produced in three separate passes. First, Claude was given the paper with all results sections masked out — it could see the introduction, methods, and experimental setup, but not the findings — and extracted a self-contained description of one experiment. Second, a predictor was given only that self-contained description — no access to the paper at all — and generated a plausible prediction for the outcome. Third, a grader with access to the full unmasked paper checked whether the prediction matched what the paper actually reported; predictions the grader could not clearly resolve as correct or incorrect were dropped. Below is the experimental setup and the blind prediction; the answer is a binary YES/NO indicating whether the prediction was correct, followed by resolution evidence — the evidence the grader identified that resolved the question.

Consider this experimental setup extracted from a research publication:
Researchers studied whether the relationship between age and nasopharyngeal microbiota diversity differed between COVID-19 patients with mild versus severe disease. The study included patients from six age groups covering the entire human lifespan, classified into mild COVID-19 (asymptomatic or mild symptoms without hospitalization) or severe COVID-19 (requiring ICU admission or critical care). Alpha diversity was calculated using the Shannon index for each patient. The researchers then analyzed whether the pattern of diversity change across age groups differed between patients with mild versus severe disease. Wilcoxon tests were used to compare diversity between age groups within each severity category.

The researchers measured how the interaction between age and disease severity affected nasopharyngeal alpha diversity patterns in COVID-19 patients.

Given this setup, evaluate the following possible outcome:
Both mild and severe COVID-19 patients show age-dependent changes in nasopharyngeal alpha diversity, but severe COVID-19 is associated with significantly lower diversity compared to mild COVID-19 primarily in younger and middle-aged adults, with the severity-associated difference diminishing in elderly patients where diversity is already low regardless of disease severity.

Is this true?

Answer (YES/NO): NO